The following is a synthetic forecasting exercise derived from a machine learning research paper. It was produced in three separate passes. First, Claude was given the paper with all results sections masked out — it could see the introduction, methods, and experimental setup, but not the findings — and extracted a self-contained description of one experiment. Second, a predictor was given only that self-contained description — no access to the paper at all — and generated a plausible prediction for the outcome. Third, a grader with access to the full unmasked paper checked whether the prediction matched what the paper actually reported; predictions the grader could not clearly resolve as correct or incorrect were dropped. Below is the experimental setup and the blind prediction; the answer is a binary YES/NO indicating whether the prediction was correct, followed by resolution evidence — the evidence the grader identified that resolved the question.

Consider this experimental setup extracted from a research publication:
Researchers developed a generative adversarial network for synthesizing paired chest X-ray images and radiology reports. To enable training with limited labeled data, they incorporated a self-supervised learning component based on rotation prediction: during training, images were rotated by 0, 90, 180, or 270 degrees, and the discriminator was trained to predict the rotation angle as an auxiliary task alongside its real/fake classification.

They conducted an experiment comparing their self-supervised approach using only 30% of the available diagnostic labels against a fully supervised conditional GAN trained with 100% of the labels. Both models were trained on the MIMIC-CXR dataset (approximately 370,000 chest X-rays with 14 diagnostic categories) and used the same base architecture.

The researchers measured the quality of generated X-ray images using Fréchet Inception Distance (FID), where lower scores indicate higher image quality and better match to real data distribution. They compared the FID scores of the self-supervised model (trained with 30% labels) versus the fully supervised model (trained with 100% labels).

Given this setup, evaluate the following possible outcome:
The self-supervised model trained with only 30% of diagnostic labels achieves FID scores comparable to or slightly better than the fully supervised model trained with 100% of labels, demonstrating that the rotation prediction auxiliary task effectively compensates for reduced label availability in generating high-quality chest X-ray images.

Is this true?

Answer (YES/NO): YES